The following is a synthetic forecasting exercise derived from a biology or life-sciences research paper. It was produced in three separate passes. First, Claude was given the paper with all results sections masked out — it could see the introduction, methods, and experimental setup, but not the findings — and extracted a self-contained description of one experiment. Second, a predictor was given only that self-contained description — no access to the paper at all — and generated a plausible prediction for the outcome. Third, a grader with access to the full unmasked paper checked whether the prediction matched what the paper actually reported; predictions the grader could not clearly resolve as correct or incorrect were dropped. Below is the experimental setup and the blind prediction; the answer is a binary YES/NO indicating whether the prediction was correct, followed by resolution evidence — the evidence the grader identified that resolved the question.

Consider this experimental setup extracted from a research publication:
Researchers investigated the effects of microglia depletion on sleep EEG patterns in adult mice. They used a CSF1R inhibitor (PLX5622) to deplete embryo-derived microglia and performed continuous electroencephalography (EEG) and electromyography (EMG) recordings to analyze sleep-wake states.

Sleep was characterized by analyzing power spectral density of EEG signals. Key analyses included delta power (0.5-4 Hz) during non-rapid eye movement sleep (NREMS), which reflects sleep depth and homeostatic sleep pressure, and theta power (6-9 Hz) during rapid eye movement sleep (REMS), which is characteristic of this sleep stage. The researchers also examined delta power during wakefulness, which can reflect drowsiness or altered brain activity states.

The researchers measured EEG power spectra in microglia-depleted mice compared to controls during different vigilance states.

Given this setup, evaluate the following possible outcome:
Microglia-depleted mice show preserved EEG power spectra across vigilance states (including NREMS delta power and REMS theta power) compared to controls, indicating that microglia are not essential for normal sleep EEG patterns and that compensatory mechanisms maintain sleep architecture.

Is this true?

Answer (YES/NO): NO